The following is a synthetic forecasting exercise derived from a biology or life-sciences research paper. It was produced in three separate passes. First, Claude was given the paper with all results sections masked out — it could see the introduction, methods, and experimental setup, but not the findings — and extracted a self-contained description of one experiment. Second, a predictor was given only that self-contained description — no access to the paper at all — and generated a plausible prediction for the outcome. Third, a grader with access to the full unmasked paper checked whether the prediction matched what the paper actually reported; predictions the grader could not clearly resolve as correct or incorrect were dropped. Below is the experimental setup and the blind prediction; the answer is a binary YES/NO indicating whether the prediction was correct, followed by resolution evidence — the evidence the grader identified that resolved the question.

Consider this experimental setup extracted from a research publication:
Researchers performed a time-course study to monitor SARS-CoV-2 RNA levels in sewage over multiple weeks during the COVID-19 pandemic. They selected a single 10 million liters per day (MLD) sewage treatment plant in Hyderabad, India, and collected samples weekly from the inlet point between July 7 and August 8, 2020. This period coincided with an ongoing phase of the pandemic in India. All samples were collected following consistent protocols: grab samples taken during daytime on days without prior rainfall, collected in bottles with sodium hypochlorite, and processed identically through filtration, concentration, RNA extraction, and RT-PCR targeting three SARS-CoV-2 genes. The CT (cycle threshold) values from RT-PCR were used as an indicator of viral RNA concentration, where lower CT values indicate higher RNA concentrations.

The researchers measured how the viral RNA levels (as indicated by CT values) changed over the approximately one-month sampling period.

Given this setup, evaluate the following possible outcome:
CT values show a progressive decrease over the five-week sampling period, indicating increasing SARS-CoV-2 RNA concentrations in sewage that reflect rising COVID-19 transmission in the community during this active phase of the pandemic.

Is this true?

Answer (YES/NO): NO